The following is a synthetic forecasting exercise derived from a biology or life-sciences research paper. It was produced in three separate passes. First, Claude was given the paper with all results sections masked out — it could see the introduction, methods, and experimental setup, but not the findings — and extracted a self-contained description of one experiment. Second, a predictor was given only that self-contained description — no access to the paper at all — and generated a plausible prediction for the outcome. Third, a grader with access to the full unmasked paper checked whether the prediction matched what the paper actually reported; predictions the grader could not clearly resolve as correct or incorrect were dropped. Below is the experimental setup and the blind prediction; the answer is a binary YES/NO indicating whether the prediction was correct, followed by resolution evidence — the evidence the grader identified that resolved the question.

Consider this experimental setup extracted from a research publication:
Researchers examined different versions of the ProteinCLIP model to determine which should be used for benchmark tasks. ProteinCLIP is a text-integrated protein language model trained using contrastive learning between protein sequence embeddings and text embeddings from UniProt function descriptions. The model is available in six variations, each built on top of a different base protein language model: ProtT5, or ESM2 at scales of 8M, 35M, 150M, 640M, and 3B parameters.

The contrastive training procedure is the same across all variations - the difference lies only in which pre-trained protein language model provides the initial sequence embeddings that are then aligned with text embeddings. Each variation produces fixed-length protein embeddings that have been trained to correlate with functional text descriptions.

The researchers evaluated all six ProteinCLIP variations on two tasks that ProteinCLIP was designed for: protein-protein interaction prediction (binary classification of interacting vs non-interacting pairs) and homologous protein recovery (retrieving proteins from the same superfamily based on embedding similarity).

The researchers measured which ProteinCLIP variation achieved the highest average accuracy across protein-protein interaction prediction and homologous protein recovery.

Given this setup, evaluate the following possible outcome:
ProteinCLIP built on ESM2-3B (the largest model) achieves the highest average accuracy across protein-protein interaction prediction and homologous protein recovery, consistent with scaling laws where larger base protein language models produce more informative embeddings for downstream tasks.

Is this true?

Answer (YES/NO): NO